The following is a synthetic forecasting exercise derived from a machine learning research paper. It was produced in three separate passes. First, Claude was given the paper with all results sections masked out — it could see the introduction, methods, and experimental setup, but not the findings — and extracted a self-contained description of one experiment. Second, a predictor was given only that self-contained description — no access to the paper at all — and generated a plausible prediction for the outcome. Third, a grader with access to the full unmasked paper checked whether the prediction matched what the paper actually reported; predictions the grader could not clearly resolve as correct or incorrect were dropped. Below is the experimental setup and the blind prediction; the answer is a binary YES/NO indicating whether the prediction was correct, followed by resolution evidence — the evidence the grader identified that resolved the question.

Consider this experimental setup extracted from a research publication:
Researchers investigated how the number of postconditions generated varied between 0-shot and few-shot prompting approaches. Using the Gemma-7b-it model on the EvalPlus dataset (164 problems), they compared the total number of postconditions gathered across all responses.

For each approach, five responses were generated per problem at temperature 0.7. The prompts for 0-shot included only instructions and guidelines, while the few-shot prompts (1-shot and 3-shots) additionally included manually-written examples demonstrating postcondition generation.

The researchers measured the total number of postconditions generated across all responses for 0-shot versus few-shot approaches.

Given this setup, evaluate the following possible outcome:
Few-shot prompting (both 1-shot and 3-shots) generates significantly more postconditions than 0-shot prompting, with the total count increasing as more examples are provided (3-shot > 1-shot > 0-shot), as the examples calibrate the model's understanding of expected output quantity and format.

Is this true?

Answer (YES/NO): NO